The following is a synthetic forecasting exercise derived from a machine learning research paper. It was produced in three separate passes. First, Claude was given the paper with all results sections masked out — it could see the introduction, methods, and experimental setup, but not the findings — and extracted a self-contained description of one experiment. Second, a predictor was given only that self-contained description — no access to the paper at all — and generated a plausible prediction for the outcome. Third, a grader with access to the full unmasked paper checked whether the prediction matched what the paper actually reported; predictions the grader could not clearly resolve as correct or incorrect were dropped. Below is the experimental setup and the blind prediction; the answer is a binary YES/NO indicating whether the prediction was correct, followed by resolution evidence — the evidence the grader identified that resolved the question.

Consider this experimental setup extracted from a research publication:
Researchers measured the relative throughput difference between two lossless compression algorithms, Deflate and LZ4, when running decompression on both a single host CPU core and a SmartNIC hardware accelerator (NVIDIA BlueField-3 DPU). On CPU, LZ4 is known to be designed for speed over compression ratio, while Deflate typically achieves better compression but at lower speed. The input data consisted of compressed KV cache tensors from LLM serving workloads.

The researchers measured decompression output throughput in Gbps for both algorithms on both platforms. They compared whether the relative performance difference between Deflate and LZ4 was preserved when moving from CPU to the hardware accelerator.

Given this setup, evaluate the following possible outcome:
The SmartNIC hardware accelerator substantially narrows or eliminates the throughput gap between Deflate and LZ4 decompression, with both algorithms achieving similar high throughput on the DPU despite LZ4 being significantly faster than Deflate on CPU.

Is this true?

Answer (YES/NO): YES